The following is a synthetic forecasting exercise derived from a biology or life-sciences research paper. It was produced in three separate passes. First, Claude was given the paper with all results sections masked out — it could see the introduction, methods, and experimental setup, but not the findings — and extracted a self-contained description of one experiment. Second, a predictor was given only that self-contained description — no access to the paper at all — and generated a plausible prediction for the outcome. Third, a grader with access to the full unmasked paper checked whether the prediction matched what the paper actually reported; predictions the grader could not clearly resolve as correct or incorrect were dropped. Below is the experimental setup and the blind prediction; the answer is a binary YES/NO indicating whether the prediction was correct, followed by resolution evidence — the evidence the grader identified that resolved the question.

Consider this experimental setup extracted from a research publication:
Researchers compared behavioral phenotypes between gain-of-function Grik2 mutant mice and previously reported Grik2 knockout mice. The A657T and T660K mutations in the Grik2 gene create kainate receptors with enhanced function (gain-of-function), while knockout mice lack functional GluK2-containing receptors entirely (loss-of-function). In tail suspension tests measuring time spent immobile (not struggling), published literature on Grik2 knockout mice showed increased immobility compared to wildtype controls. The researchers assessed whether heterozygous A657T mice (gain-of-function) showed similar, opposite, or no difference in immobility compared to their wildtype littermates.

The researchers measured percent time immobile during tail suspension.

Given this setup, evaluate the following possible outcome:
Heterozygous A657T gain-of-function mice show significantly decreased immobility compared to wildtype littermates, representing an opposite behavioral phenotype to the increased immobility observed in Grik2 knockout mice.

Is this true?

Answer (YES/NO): YES